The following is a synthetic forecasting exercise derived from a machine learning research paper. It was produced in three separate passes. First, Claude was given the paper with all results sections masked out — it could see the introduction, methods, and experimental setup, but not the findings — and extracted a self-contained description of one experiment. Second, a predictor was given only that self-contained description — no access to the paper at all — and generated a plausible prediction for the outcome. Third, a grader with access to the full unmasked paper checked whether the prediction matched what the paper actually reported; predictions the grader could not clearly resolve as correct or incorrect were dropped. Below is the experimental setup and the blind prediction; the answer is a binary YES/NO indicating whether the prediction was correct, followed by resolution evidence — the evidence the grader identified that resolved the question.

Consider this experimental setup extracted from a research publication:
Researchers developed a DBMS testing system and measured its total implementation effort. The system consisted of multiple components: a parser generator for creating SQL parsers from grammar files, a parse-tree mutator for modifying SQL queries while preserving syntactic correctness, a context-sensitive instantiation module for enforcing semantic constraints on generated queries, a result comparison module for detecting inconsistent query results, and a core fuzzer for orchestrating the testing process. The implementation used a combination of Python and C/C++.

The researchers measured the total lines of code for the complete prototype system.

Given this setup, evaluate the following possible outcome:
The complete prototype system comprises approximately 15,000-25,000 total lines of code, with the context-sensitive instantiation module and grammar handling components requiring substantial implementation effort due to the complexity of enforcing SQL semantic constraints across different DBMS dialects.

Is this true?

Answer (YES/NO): YES